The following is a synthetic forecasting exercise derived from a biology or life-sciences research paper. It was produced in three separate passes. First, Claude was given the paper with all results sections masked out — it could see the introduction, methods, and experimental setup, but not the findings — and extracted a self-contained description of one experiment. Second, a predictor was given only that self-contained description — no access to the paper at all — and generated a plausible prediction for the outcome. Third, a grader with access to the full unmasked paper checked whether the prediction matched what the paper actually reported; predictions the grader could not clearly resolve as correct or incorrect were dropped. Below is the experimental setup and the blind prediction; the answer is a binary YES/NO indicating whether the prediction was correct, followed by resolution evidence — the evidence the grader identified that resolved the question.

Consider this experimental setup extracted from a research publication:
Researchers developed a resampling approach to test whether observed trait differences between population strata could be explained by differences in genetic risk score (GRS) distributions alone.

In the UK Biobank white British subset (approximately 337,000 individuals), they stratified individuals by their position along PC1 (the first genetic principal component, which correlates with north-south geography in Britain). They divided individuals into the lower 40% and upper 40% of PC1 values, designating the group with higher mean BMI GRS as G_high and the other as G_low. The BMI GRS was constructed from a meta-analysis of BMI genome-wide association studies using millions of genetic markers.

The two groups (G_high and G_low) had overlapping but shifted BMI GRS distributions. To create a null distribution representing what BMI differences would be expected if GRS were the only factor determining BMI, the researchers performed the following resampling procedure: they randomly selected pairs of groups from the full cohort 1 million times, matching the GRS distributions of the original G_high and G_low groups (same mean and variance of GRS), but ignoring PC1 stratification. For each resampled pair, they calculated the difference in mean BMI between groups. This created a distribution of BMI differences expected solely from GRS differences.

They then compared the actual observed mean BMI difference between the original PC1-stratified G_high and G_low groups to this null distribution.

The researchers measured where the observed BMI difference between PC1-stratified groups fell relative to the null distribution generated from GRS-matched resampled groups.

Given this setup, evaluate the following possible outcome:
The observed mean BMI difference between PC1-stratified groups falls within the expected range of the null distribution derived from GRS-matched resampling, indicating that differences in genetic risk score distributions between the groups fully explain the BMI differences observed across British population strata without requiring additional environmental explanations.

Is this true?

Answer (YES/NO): NO